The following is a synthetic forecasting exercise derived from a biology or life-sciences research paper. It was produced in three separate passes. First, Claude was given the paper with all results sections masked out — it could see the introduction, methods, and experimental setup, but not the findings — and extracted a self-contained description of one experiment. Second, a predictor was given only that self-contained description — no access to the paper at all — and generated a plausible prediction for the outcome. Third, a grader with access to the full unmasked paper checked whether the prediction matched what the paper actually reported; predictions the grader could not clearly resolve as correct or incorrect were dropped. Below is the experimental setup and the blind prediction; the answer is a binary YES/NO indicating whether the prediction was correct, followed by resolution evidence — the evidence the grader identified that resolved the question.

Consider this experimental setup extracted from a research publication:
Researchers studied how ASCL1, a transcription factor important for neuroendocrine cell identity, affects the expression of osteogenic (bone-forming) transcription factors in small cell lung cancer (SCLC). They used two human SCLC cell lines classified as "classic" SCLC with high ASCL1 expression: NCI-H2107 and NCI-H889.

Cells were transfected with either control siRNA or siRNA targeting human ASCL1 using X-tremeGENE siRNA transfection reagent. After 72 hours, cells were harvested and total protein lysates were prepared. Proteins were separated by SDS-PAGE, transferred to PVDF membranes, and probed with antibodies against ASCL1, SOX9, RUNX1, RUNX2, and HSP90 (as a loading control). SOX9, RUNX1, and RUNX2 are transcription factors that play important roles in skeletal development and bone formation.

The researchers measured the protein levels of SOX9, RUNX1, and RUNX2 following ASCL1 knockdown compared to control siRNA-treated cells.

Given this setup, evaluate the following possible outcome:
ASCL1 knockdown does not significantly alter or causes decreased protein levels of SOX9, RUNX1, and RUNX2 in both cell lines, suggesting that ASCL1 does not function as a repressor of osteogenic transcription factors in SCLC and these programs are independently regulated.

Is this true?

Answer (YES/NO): NO